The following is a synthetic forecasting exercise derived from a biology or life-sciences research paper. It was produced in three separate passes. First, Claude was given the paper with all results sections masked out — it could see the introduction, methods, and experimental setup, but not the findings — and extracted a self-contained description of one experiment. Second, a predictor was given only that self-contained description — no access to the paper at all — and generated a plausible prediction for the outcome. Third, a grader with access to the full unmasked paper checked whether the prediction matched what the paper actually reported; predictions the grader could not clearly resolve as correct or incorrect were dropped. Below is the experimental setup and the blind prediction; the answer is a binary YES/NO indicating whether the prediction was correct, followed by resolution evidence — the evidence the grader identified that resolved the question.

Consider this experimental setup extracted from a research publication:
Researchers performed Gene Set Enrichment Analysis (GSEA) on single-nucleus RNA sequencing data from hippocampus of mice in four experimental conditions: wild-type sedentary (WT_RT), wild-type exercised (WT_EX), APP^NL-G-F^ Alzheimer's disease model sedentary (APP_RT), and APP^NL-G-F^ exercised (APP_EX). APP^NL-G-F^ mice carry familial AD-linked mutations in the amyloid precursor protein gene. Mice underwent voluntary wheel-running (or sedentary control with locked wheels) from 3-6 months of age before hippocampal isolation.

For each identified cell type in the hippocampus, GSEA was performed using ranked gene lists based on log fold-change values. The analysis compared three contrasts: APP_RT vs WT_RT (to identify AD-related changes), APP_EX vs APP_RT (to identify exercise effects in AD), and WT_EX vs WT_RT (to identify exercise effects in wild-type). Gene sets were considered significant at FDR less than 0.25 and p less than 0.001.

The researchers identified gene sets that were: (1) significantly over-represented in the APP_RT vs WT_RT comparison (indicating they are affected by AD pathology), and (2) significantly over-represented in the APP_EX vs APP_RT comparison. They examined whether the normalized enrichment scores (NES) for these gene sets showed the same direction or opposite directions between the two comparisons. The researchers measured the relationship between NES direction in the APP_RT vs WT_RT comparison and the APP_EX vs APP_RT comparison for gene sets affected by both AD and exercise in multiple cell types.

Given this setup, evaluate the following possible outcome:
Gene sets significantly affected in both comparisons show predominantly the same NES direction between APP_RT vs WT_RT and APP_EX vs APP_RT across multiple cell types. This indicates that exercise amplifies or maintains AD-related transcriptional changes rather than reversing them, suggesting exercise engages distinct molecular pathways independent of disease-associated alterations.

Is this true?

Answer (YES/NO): NO